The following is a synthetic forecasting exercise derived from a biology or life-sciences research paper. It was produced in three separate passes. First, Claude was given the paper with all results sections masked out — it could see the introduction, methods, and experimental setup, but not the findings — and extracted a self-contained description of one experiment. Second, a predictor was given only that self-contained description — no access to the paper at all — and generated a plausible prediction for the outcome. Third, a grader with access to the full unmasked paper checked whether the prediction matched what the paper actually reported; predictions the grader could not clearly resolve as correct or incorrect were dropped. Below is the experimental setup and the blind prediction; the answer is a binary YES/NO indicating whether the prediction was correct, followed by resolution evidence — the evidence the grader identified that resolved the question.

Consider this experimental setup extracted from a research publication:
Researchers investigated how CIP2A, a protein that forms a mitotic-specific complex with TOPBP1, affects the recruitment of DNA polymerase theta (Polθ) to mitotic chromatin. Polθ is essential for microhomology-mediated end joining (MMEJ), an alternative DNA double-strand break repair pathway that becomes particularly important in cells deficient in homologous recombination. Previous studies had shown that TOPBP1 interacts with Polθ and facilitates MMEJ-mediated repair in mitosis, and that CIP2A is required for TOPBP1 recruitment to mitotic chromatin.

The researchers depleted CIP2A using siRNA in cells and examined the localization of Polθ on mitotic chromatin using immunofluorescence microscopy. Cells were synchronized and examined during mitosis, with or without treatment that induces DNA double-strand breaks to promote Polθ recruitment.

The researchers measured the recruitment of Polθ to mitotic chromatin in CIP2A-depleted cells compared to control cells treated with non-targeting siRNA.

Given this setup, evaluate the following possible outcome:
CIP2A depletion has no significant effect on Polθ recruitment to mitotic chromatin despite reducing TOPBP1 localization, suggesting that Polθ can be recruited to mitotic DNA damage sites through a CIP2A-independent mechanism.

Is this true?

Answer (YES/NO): NO